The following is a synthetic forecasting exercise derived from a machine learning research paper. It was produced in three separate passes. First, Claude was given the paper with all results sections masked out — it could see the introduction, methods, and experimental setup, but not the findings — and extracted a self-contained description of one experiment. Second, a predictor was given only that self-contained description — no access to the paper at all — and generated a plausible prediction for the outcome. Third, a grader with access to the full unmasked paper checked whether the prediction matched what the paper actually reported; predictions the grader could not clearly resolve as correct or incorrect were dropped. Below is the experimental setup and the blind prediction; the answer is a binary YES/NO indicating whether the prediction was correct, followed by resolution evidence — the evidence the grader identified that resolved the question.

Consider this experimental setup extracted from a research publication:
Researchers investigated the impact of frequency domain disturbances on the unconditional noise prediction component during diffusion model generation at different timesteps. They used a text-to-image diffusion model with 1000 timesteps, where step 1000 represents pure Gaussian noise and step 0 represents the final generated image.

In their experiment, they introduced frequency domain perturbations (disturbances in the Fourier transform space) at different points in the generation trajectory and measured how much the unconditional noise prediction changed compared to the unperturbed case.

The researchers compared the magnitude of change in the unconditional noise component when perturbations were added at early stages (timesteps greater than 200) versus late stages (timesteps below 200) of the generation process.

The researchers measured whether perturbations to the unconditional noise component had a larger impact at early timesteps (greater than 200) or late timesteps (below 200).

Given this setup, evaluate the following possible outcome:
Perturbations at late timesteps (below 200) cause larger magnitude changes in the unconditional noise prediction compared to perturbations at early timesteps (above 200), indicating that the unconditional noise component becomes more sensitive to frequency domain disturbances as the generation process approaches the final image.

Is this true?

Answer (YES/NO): YES